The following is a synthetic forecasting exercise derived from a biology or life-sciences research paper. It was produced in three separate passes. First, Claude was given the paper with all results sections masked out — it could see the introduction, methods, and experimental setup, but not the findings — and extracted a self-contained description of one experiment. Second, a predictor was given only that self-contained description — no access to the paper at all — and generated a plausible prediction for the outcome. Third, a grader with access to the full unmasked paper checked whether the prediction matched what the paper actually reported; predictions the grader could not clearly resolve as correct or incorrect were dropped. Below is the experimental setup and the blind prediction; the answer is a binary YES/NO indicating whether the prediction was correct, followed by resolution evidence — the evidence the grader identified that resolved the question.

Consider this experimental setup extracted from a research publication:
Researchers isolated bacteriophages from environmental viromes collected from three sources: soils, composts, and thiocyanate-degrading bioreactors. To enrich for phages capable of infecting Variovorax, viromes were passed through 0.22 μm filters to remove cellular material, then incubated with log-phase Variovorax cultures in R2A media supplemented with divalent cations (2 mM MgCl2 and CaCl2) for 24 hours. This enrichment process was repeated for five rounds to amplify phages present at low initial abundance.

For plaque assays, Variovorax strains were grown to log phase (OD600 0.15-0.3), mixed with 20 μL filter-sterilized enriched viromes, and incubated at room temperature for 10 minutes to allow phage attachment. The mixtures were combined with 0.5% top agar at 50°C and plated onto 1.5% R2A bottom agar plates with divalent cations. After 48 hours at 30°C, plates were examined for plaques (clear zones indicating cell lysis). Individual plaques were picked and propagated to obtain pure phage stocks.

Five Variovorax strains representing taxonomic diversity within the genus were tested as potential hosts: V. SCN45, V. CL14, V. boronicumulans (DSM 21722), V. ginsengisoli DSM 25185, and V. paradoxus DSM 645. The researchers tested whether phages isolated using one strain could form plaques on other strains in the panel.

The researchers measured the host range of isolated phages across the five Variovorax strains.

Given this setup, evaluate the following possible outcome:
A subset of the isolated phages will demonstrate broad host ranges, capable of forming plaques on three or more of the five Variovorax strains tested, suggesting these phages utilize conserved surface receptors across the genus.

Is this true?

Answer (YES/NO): NO